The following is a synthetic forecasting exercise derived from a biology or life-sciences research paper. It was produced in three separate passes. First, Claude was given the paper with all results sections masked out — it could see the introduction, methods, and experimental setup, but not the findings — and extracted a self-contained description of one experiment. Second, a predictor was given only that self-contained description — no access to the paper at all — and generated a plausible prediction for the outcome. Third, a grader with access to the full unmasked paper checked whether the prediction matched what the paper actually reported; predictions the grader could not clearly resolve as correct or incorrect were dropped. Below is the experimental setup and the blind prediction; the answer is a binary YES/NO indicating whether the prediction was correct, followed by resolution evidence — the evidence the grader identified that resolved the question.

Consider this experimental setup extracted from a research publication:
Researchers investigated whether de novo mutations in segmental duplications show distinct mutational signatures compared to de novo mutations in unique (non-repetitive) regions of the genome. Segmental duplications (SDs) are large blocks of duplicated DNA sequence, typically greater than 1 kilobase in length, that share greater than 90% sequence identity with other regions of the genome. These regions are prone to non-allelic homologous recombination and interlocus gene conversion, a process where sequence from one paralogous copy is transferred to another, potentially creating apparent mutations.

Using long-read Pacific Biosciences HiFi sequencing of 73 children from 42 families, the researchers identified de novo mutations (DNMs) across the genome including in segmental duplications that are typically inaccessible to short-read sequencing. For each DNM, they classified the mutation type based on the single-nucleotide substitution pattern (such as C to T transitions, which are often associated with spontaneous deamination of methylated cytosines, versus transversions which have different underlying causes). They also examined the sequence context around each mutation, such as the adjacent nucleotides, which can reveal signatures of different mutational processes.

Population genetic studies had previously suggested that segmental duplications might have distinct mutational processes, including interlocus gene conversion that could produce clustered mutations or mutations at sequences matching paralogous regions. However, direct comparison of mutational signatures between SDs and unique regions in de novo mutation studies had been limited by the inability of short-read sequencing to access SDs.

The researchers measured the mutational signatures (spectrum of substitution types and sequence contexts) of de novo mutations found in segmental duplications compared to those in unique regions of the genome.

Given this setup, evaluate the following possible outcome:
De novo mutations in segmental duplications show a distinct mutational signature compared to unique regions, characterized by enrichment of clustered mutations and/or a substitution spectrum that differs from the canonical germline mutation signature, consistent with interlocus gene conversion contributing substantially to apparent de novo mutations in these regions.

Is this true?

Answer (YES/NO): YES